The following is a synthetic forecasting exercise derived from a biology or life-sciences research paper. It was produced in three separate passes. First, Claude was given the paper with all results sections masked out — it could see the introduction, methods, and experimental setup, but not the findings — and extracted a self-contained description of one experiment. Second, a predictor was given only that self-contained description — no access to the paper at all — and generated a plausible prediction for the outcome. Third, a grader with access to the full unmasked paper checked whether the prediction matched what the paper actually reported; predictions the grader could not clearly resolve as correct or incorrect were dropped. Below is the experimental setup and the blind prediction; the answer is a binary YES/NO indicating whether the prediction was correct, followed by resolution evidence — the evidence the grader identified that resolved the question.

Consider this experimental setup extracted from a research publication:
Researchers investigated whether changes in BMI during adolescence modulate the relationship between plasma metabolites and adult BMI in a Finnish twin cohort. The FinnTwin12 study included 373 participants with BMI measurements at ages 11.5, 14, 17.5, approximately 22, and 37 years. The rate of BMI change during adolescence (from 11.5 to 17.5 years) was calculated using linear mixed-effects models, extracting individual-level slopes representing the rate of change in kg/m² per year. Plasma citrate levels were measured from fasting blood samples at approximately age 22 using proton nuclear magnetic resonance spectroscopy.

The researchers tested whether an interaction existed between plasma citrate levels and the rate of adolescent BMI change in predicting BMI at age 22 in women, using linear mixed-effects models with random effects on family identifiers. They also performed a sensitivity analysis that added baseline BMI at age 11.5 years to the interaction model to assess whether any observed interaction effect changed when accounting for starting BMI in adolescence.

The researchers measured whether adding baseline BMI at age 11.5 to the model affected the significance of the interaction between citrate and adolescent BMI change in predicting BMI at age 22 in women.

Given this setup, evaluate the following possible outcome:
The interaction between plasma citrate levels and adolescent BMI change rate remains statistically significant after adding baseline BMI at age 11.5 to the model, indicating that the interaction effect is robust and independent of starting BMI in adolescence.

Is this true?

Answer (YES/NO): NO